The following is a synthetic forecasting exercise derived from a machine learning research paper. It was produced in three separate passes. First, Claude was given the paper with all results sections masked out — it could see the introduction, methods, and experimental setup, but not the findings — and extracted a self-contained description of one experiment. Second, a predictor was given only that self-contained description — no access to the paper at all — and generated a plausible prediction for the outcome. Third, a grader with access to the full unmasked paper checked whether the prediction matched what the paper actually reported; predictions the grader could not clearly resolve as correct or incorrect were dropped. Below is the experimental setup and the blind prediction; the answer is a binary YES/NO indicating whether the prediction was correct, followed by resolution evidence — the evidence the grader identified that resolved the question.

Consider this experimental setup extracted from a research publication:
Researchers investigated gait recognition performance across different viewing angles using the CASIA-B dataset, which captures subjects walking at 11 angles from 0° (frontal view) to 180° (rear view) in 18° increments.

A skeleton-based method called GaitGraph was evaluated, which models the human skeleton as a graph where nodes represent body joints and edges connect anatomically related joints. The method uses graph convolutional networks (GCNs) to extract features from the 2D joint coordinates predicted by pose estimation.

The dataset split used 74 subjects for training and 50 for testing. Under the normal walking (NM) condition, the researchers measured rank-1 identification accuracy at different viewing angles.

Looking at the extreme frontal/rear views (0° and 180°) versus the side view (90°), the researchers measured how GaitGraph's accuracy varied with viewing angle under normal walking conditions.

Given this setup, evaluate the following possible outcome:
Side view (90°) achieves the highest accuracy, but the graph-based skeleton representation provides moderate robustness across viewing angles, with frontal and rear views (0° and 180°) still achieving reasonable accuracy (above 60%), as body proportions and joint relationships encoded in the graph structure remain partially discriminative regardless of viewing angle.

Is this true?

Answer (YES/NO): NO